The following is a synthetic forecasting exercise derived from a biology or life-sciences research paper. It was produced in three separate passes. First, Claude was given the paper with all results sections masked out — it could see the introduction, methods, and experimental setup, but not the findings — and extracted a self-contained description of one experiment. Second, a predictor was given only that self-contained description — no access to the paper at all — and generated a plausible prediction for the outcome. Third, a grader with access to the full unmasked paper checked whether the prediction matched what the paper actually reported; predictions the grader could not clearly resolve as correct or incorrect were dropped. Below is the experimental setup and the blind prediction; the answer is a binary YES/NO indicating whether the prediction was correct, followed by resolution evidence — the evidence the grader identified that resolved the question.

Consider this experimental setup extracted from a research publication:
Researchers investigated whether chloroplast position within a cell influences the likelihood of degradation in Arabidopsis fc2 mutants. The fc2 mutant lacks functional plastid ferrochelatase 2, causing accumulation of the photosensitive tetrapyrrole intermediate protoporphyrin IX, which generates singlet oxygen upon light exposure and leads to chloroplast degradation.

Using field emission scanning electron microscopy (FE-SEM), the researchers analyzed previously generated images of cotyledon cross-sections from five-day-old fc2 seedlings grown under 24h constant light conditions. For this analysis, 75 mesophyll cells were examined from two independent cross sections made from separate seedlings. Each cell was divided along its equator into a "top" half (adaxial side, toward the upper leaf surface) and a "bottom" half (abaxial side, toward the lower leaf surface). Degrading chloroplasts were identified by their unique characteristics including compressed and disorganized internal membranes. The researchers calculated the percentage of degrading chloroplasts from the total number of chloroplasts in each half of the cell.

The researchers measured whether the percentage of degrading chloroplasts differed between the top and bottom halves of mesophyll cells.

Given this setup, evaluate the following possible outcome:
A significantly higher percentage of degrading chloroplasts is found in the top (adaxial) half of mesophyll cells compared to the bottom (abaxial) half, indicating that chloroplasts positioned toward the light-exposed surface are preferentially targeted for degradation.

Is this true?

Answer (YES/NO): NO